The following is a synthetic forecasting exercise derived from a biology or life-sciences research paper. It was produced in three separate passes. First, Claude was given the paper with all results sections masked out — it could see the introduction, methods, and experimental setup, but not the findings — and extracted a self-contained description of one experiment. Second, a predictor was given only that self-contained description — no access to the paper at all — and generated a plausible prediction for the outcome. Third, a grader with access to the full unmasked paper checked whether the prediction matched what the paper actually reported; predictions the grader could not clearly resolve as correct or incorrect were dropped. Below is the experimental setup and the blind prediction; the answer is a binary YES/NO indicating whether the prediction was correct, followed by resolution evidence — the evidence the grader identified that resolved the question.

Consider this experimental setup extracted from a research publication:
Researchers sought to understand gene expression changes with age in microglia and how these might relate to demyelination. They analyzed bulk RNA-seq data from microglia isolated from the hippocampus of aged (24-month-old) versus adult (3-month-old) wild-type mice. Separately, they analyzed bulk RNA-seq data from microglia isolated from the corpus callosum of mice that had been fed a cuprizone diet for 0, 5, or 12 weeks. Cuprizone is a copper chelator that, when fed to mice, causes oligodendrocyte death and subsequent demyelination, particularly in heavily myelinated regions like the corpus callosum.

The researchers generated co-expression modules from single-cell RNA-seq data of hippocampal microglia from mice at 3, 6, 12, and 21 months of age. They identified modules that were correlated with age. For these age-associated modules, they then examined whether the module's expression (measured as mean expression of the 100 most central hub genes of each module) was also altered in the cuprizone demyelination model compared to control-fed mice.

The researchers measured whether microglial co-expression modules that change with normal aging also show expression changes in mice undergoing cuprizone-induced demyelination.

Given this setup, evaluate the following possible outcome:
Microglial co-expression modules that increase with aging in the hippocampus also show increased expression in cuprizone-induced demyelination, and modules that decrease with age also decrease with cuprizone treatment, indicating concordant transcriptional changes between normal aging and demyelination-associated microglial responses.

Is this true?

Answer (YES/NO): YES